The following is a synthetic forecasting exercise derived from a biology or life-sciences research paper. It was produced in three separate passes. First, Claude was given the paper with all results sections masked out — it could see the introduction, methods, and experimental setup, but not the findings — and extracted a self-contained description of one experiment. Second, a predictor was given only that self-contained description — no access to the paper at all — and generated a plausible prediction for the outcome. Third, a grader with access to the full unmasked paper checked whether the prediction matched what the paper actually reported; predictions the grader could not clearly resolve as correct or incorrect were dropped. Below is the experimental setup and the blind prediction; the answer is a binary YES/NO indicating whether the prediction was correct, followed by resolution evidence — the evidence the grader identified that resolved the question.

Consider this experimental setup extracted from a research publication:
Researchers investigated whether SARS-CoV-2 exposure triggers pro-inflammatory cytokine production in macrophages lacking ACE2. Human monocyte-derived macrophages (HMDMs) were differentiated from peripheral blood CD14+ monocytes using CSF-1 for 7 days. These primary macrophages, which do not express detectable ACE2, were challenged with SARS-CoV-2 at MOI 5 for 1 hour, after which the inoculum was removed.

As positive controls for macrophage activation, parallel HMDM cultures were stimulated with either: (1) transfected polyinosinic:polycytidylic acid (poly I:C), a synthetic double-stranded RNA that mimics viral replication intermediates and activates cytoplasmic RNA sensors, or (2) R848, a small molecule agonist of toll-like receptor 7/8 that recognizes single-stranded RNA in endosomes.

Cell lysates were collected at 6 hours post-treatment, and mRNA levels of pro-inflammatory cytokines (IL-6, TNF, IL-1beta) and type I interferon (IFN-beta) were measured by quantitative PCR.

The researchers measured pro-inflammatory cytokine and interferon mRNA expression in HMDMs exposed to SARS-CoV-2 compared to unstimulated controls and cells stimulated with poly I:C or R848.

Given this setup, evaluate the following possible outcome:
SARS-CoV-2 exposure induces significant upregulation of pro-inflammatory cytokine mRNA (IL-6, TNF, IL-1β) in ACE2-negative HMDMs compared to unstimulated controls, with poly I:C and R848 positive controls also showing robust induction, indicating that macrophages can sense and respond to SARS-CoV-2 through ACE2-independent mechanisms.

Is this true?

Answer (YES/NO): NO